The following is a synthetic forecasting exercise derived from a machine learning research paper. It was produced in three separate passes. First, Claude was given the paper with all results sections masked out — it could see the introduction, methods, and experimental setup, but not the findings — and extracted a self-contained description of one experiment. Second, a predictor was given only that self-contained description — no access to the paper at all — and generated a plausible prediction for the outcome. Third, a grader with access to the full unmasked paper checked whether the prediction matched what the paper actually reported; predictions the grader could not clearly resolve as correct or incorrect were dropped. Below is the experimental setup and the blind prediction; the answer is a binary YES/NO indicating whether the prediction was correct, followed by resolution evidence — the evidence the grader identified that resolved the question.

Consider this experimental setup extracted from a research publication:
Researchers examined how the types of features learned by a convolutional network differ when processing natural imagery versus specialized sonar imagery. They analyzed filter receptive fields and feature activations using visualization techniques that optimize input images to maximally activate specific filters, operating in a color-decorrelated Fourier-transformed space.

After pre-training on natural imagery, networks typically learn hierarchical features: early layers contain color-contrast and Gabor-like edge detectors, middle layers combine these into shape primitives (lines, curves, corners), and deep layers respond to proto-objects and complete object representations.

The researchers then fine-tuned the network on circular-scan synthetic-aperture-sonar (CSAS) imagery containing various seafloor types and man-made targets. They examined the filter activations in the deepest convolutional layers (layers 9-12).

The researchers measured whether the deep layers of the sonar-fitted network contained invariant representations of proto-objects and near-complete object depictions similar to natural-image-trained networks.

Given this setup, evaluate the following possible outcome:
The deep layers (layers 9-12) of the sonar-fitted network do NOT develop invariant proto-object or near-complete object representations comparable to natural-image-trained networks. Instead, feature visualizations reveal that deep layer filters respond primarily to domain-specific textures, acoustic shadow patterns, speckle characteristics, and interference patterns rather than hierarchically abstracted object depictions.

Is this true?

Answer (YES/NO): NO